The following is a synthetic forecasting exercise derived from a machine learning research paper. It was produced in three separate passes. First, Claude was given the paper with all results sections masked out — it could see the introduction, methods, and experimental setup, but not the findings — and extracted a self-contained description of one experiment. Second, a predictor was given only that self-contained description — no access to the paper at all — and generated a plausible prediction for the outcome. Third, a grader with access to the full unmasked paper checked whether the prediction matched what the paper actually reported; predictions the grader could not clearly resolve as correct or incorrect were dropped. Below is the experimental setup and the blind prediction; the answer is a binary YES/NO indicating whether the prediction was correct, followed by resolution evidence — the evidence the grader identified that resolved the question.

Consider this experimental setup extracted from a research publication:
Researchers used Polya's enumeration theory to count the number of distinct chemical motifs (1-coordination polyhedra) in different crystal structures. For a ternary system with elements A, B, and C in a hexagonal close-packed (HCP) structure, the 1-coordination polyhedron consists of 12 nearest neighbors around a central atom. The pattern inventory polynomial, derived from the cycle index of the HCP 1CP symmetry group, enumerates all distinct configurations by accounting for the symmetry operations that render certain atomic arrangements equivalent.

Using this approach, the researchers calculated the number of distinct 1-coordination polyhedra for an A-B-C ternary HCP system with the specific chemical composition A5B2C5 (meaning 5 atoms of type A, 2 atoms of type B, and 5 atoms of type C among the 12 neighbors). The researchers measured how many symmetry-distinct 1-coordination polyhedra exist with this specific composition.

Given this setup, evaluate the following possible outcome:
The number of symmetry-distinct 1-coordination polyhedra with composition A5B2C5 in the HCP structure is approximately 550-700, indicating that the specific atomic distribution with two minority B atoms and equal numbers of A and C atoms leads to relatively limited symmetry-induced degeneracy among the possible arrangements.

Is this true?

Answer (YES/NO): NO